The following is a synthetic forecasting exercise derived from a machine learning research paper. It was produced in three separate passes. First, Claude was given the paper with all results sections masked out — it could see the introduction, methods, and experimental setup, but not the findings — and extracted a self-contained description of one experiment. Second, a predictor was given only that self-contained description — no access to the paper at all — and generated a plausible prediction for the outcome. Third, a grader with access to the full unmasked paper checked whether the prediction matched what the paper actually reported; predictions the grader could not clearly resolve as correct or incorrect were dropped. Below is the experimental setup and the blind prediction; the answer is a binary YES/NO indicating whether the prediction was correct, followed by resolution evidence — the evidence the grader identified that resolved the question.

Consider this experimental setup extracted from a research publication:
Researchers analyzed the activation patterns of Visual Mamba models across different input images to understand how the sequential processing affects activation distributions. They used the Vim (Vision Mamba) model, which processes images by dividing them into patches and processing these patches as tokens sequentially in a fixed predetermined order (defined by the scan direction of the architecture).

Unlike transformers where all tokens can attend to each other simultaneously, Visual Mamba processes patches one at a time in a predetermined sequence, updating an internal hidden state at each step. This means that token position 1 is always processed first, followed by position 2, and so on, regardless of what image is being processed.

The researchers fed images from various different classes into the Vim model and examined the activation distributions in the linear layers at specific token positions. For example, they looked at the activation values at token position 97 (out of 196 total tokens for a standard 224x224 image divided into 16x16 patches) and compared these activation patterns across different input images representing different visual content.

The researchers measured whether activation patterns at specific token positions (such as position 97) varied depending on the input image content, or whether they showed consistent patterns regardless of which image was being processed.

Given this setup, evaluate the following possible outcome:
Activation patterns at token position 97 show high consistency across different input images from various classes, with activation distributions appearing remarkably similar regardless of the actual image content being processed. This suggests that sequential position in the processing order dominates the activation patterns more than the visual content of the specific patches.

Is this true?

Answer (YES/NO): YES